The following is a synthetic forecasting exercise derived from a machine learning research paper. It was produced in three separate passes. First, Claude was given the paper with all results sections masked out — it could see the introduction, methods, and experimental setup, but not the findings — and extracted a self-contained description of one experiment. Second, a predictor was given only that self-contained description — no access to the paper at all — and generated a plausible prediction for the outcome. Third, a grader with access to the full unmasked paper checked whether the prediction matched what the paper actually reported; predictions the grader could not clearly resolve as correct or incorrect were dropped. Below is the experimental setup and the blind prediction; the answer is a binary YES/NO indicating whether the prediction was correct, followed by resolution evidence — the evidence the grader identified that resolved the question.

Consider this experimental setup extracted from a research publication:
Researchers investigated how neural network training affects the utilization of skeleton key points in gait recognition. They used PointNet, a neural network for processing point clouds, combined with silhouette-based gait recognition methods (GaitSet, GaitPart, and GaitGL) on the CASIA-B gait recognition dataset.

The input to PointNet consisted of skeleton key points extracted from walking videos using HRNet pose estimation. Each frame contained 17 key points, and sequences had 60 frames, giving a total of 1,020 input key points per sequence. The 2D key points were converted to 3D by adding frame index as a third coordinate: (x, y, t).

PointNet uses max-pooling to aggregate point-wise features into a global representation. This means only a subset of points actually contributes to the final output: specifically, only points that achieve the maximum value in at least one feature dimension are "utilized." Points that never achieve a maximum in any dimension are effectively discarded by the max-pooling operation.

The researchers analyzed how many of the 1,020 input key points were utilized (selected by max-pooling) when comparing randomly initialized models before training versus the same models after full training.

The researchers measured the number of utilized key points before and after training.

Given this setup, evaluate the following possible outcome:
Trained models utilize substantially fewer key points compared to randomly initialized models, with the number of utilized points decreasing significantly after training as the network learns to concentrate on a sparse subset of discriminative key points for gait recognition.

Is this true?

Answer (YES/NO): NO